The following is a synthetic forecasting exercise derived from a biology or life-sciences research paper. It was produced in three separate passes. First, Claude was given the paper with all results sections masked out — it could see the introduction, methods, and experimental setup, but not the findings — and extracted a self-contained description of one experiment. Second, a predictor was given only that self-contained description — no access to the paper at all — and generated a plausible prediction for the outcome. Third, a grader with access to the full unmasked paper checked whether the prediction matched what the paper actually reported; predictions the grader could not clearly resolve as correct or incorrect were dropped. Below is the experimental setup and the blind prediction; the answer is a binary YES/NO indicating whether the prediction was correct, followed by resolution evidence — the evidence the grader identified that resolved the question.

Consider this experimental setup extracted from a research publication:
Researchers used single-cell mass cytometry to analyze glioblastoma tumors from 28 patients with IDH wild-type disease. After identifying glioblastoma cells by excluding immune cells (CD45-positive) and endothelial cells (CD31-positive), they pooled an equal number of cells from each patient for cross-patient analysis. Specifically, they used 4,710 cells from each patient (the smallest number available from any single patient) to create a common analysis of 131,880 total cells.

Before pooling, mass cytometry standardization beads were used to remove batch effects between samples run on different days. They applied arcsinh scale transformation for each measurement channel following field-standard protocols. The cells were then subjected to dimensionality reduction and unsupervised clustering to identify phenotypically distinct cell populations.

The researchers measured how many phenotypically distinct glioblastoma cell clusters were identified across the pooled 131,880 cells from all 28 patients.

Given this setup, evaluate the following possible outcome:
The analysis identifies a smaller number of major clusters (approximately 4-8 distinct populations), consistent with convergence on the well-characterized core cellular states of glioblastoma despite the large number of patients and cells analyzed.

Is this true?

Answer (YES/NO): NO